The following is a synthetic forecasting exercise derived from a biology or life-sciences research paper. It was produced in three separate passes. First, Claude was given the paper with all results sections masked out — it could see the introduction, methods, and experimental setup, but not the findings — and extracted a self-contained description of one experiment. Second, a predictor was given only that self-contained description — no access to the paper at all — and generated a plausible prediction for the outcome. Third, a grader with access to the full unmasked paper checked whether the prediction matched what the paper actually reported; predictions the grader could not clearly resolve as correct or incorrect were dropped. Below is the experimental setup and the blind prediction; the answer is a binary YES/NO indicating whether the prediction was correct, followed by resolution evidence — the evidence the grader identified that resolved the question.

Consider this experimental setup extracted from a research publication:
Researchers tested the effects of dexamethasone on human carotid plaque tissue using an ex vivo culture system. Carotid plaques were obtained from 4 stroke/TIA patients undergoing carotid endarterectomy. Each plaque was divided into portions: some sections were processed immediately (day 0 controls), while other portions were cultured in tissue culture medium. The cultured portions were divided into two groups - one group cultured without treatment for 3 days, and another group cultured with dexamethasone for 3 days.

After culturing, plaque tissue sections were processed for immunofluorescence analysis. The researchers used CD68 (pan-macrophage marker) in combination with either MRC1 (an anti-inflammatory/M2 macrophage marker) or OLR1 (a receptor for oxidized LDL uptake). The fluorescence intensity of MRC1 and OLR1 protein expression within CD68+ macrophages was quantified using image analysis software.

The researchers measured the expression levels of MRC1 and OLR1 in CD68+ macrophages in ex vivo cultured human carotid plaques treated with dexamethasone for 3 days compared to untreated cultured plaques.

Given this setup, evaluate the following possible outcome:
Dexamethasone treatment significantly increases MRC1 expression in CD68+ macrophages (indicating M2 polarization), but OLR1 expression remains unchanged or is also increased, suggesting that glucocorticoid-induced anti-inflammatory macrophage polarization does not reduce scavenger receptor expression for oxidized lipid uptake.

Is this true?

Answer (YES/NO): NO